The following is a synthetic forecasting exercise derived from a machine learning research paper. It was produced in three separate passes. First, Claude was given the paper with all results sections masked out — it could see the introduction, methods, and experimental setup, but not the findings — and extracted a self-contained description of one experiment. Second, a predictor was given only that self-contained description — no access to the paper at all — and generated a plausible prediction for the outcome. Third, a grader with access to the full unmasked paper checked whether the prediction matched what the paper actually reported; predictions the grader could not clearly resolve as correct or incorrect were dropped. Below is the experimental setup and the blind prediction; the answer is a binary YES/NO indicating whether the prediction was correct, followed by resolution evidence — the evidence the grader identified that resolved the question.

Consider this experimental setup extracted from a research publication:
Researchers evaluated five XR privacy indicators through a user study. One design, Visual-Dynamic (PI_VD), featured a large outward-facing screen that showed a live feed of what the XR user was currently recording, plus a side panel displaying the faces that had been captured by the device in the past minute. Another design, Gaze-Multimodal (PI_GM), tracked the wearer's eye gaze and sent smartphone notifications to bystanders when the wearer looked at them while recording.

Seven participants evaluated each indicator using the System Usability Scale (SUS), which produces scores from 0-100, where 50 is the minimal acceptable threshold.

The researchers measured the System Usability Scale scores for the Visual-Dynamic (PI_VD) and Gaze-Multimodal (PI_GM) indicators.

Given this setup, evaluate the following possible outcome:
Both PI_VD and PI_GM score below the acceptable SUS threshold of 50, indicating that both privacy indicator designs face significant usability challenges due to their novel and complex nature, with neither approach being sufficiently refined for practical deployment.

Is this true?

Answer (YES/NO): NO